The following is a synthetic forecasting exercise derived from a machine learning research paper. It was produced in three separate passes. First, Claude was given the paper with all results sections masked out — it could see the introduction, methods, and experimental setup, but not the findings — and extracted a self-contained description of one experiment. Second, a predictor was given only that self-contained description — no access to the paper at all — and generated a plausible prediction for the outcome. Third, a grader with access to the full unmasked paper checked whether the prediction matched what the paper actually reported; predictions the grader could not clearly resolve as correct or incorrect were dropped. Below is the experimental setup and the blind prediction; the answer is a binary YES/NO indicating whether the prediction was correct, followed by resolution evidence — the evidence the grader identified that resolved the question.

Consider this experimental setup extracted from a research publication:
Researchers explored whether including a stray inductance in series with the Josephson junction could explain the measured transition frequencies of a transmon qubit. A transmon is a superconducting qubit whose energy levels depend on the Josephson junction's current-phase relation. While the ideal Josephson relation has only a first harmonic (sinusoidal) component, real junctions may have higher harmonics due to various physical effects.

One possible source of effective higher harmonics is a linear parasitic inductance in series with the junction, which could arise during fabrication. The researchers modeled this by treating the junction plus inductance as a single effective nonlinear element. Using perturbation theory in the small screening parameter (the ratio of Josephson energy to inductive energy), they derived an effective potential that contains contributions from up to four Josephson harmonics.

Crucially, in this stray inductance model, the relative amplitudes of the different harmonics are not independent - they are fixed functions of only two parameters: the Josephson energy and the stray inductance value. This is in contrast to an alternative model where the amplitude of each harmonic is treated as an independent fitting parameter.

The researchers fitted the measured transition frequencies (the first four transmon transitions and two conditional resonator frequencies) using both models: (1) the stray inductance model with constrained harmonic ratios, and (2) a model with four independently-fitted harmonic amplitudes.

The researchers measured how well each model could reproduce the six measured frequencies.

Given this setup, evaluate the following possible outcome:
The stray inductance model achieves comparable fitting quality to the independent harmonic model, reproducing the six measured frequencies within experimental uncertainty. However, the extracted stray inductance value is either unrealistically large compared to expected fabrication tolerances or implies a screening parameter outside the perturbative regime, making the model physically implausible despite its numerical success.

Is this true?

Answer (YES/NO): NO